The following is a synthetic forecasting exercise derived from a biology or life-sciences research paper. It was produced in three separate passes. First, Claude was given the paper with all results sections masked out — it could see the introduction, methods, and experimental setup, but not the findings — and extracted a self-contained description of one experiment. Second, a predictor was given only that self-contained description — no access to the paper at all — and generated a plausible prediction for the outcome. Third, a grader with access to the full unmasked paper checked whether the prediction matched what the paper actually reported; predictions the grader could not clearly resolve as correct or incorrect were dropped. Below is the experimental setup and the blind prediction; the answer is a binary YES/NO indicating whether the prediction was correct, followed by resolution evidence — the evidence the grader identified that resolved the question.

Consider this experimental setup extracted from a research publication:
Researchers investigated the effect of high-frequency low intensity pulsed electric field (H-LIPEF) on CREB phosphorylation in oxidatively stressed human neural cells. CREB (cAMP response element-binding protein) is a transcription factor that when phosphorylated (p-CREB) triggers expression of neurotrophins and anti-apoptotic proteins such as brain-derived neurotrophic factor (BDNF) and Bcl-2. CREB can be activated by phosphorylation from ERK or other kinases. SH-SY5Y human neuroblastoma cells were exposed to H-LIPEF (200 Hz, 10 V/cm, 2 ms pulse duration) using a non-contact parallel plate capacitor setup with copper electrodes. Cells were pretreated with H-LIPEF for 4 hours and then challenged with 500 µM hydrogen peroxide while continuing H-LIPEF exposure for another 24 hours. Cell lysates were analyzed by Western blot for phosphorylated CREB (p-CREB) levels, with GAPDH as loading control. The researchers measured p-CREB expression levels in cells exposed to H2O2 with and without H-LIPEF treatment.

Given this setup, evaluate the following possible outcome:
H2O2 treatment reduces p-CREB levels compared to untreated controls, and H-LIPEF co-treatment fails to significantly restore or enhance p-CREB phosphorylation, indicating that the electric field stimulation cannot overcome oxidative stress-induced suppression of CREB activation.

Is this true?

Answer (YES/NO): NO